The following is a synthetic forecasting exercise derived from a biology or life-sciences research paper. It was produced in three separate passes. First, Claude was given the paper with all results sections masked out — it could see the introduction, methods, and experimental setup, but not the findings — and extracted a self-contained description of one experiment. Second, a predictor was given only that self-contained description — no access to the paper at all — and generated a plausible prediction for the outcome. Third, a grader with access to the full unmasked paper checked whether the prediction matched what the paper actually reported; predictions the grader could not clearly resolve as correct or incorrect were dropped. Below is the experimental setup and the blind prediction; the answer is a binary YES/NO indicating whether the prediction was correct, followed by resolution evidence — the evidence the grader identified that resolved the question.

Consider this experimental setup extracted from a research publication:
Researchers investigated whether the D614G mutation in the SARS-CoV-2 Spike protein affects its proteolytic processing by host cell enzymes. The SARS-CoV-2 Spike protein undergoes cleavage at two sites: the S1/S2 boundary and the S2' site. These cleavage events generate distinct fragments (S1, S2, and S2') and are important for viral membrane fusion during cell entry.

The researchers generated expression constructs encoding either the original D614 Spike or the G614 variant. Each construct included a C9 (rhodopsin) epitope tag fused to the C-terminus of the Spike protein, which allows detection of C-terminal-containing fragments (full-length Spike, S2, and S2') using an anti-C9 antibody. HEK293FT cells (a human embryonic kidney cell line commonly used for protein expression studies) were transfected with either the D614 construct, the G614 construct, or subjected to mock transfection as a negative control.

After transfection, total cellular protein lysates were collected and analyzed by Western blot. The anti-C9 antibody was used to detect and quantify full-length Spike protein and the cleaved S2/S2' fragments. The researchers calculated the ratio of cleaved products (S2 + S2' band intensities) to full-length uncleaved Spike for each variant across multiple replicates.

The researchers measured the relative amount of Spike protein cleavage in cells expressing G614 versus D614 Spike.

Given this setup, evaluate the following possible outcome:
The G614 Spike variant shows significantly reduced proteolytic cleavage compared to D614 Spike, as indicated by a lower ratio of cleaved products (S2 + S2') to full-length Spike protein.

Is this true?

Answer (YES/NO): YES